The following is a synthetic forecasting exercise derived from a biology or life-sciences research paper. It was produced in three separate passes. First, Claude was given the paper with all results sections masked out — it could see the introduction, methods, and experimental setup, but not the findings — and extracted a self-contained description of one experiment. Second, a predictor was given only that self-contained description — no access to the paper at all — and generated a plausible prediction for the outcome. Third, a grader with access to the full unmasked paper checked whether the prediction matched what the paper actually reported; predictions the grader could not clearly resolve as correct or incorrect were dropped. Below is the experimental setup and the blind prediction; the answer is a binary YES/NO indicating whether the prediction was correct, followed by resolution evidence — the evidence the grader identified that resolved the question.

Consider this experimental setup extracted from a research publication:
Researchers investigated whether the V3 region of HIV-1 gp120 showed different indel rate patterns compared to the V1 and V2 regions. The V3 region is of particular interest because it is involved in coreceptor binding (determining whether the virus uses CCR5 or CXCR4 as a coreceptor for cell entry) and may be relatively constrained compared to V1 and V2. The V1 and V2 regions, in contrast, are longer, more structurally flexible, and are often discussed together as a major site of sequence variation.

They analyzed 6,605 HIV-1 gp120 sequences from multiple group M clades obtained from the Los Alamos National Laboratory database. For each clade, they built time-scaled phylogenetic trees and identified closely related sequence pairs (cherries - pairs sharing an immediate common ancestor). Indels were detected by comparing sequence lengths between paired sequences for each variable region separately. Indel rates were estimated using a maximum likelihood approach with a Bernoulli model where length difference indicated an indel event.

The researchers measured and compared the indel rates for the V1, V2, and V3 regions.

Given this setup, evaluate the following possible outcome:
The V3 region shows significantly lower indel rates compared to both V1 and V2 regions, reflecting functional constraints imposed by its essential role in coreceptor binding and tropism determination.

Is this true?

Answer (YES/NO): YES